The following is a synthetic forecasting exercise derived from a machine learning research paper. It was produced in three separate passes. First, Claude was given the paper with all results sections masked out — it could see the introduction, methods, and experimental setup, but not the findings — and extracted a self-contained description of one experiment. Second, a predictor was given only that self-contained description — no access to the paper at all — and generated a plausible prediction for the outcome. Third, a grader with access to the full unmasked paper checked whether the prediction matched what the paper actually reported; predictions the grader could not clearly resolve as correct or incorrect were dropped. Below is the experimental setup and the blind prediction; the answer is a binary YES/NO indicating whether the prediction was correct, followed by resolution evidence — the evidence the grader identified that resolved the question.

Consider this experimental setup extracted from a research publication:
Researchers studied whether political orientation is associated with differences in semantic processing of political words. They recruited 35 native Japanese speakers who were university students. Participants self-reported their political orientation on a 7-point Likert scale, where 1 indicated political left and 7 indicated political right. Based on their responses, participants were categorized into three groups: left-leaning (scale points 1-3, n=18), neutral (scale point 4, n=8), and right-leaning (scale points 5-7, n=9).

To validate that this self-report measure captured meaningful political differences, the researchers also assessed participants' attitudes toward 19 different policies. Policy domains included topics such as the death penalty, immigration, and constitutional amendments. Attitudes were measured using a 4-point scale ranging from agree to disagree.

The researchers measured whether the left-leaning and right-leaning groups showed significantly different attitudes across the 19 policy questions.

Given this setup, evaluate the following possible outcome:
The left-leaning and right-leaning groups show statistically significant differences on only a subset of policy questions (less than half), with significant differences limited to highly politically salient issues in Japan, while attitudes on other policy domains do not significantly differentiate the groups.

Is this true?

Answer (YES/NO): NO